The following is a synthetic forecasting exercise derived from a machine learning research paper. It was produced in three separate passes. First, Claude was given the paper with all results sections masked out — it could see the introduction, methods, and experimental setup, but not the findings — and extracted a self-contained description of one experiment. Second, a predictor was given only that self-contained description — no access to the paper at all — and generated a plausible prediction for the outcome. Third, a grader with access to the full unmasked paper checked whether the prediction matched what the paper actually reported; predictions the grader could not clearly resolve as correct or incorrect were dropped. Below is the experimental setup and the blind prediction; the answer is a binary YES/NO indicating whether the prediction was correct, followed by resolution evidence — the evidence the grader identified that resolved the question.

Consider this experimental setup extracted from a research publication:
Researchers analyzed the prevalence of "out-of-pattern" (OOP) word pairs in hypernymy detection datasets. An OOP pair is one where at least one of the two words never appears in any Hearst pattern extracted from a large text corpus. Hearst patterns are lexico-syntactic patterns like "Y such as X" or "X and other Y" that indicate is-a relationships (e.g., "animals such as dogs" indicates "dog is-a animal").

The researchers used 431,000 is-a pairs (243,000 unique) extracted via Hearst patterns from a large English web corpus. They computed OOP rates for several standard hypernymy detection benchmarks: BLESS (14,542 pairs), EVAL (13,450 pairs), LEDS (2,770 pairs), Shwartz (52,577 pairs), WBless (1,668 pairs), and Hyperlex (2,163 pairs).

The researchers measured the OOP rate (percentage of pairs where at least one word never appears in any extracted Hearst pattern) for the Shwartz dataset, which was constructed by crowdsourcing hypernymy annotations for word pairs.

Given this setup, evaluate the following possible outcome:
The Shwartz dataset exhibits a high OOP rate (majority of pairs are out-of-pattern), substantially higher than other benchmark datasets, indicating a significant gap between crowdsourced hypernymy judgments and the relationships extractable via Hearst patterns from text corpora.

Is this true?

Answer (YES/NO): YES